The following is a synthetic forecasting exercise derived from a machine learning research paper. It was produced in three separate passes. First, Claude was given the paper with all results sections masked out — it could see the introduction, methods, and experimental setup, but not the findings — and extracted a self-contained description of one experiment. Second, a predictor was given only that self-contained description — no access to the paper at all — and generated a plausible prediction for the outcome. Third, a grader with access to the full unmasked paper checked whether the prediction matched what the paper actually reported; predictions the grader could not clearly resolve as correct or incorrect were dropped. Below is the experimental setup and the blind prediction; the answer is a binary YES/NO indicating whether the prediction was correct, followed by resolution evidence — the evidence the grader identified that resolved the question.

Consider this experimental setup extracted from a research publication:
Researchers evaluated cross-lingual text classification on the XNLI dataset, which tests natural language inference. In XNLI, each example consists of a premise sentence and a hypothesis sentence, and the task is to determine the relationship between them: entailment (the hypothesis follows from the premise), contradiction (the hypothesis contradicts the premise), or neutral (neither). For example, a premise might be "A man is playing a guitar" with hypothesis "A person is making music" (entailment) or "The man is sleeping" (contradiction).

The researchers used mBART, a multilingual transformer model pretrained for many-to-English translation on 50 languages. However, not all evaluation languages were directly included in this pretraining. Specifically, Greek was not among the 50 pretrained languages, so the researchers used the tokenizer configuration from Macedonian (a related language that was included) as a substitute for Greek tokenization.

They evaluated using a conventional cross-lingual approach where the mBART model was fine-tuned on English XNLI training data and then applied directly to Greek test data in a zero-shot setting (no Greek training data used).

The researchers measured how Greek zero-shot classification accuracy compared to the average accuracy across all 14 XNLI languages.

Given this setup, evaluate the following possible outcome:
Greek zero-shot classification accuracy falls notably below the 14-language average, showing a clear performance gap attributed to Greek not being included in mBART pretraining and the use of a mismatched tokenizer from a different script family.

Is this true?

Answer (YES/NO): NO